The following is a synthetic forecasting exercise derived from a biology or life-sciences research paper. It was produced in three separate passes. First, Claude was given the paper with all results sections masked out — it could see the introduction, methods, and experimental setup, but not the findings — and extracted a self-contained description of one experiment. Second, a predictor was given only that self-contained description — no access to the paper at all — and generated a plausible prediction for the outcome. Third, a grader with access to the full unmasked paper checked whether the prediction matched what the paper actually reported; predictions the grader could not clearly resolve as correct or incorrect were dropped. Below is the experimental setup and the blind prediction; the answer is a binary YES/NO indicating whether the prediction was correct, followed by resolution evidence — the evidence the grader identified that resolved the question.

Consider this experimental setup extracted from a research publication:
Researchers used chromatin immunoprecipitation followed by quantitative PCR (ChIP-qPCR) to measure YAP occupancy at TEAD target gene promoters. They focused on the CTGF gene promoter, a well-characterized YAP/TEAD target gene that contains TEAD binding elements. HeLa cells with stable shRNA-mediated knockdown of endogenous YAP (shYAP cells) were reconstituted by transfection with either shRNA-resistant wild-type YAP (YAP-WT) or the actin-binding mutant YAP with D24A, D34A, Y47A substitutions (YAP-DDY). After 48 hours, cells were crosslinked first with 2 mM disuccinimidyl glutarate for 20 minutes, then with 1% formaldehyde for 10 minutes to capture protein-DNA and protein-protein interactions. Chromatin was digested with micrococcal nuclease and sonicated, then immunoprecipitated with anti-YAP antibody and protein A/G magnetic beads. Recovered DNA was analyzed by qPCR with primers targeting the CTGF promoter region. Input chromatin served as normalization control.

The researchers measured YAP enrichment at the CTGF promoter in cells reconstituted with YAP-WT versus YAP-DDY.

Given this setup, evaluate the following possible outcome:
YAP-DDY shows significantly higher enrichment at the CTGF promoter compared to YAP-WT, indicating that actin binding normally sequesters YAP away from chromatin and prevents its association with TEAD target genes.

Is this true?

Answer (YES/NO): NO